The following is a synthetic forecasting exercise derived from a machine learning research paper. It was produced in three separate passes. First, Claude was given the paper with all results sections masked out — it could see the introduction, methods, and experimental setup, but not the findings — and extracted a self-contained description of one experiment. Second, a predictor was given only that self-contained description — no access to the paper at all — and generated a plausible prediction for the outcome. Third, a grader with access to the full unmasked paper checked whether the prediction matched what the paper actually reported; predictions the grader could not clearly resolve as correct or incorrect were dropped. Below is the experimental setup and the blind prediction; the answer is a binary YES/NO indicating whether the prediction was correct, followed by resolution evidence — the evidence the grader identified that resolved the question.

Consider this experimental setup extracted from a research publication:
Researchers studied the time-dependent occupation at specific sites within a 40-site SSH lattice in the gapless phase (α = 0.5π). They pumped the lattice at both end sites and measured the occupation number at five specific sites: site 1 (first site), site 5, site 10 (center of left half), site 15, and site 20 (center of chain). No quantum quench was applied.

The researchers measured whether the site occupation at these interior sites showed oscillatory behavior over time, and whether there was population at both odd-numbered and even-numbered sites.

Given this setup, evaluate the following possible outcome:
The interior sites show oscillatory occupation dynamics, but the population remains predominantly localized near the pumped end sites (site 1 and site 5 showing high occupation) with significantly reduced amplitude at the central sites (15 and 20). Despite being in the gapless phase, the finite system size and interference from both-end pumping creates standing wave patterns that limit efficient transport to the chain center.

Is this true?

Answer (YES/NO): NO